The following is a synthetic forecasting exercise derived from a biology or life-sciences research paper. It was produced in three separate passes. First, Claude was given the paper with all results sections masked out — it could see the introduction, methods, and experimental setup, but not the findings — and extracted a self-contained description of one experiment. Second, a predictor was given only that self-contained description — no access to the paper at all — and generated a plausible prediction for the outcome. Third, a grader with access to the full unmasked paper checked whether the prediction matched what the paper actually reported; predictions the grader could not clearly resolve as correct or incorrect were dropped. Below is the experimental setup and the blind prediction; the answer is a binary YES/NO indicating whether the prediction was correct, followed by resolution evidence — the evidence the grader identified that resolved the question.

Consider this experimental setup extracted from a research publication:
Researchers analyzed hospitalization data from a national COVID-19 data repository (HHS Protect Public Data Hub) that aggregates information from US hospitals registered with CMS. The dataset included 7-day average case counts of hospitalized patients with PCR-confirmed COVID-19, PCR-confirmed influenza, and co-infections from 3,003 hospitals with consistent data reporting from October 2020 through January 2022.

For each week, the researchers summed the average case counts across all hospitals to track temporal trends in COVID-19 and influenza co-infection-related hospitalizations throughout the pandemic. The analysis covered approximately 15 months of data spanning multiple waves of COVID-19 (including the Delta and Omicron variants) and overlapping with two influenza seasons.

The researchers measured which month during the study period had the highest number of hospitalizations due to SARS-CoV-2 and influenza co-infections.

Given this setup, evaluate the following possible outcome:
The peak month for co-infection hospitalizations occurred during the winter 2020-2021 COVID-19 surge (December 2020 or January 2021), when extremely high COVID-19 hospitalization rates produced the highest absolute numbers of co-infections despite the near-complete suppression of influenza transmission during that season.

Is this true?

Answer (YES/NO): NO